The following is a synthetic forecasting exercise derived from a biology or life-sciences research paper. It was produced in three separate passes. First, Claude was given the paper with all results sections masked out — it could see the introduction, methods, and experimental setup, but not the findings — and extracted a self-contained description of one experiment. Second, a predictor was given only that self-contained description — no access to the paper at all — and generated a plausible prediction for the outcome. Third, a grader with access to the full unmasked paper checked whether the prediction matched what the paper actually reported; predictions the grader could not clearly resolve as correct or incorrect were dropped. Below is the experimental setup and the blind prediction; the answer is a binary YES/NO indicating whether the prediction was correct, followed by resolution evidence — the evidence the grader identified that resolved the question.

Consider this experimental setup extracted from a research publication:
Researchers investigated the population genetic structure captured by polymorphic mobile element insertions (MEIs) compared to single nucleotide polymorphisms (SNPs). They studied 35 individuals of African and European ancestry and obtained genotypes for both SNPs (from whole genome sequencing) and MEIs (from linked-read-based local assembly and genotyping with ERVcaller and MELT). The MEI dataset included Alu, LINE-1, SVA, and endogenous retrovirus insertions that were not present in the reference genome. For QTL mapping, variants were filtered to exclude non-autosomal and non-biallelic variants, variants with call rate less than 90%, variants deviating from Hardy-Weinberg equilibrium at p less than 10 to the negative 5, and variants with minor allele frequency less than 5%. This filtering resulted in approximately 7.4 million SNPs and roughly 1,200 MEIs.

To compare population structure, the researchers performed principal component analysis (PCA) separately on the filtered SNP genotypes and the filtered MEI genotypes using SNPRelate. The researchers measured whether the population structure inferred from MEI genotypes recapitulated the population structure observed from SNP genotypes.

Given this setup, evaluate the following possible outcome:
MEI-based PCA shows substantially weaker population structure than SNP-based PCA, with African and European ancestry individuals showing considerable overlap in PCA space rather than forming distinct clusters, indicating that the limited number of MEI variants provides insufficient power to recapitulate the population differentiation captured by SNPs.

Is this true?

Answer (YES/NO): NO